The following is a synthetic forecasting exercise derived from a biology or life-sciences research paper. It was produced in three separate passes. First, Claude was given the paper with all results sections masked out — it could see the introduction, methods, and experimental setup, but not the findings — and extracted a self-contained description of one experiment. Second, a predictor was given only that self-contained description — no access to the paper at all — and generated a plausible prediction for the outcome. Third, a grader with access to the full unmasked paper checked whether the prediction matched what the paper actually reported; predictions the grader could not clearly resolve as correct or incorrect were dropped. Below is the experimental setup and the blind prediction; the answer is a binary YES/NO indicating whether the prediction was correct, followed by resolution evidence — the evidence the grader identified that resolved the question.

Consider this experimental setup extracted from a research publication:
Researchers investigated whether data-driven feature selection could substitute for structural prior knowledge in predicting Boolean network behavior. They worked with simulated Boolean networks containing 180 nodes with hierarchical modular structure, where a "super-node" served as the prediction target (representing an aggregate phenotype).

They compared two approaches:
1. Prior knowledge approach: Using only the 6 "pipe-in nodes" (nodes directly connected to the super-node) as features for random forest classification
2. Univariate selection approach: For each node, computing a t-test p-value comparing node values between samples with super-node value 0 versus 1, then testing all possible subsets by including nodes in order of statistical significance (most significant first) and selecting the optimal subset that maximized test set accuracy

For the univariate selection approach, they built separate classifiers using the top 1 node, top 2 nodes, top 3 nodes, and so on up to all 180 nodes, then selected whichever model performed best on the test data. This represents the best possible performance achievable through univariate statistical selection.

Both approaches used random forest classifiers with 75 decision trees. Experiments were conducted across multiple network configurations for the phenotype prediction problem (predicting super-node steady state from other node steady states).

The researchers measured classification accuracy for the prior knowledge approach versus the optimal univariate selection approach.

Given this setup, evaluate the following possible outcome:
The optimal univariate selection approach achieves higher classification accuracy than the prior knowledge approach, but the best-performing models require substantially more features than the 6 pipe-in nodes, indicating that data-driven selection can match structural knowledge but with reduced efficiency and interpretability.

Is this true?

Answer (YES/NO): NO